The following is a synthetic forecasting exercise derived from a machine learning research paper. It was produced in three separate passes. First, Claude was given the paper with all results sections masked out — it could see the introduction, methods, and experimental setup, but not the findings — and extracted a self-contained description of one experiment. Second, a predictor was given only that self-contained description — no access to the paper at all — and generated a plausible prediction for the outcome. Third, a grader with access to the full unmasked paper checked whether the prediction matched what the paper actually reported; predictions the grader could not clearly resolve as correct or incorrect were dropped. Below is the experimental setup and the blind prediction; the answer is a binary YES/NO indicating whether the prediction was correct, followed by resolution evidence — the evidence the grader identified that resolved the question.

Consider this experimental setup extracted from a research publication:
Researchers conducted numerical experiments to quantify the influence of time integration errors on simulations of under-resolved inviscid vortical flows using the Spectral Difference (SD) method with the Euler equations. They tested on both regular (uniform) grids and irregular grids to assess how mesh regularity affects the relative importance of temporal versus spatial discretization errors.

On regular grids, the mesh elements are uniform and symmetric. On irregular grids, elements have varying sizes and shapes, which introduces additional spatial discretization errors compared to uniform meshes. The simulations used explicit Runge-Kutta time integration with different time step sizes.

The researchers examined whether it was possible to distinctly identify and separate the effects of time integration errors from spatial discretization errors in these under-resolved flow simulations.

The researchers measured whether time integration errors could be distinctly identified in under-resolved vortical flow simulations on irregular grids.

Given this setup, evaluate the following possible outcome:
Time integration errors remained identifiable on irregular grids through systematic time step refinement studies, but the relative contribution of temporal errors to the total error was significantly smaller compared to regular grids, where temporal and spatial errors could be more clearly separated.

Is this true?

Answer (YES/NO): NO